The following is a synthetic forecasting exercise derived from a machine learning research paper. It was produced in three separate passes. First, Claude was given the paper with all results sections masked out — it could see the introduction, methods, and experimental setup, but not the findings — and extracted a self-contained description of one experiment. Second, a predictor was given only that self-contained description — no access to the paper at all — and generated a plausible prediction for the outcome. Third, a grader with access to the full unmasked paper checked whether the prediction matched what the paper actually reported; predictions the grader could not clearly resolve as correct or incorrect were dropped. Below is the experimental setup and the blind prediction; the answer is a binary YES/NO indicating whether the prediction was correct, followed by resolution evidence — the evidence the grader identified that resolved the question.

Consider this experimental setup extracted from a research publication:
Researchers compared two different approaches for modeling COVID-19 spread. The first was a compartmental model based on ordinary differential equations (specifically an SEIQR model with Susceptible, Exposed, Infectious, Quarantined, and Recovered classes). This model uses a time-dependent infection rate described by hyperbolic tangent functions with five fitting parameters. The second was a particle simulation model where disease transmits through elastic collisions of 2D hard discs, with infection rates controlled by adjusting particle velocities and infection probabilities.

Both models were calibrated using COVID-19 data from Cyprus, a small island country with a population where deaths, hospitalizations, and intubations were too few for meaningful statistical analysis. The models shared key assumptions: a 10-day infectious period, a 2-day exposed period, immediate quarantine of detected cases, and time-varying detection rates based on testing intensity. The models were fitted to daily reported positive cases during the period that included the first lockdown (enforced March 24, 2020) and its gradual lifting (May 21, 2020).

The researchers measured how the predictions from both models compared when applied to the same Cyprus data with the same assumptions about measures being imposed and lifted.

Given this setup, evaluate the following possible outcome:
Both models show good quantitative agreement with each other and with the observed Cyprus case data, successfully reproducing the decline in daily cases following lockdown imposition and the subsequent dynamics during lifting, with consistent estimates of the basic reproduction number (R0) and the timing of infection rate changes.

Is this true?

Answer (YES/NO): YES